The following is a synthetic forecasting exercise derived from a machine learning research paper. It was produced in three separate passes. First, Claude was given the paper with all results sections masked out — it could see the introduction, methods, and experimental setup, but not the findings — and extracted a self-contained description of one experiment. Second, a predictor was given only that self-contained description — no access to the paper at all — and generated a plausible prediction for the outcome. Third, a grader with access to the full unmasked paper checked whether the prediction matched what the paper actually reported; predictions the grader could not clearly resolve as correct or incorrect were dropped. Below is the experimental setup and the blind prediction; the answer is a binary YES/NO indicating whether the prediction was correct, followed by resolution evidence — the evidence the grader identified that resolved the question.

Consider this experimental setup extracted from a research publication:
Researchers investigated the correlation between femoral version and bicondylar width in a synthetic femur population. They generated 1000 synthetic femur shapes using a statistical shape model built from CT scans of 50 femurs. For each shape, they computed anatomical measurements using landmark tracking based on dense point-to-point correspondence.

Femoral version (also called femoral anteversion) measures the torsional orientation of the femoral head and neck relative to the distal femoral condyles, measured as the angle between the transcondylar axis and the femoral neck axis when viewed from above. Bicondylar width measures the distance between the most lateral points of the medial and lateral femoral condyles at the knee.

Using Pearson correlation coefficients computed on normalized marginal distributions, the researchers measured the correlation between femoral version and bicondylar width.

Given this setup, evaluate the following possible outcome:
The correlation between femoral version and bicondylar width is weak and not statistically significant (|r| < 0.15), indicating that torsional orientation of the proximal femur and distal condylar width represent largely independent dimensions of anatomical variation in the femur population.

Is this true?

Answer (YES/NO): YES